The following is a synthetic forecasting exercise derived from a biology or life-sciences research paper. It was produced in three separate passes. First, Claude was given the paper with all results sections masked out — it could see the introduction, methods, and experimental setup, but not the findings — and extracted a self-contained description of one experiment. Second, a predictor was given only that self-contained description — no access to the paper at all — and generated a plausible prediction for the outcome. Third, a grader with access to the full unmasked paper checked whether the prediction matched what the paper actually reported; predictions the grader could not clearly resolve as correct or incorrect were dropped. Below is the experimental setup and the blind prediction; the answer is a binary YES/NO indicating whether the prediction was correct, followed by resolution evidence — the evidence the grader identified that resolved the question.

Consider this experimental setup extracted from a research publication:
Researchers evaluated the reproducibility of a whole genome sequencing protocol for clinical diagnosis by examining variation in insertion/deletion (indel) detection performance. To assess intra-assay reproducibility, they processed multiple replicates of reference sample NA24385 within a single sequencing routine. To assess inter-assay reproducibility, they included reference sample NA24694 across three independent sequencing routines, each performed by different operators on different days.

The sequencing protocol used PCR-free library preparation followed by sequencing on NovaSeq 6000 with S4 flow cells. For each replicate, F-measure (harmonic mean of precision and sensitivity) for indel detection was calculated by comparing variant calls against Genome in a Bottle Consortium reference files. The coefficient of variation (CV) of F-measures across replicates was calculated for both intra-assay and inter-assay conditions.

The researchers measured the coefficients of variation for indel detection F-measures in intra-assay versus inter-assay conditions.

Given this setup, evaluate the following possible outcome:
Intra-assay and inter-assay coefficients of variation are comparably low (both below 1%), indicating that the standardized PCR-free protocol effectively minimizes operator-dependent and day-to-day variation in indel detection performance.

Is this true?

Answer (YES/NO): YES